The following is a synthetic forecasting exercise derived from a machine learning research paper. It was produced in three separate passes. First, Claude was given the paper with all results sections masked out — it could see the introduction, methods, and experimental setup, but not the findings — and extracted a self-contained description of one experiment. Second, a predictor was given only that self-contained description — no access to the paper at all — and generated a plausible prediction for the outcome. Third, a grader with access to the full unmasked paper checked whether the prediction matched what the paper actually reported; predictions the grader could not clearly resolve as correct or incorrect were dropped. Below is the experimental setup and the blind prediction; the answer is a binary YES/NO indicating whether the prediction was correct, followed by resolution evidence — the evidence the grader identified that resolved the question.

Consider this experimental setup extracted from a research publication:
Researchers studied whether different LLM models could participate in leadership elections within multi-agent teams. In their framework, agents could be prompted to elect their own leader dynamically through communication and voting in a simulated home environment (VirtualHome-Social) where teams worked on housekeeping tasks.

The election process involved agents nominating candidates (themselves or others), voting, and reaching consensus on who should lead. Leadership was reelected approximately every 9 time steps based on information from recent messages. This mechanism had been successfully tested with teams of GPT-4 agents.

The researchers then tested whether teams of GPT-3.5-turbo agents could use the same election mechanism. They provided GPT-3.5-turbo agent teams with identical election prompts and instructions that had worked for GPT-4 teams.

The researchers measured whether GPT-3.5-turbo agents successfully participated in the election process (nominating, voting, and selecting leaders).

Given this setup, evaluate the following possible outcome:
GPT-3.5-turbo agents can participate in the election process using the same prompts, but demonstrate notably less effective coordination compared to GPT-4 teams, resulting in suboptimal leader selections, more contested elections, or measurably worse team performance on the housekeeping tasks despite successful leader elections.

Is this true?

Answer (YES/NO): NO